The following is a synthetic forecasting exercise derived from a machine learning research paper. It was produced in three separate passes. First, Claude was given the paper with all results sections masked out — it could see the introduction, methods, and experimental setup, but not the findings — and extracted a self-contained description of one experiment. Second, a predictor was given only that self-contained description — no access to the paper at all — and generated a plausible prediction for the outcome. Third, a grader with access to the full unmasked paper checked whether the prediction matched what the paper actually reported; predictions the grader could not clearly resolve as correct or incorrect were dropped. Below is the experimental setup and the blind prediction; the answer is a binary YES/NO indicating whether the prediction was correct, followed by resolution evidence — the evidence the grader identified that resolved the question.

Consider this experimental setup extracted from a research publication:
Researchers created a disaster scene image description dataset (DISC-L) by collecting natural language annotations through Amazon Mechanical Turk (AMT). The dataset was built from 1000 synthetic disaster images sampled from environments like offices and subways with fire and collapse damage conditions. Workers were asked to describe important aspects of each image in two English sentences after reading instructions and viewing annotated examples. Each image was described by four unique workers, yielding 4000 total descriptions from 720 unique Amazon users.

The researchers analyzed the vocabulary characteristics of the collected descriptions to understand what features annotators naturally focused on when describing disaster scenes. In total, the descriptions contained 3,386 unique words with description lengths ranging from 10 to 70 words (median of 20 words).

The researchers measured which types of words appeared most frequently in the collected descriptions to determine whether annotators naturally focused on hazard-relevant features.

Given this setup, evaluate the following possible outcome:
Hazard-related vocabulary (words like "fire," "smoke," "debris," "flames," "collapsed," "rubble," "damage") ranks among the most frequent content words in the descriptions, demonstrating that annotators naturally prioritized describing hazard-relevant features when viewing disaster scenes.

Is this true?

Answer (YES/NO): YES